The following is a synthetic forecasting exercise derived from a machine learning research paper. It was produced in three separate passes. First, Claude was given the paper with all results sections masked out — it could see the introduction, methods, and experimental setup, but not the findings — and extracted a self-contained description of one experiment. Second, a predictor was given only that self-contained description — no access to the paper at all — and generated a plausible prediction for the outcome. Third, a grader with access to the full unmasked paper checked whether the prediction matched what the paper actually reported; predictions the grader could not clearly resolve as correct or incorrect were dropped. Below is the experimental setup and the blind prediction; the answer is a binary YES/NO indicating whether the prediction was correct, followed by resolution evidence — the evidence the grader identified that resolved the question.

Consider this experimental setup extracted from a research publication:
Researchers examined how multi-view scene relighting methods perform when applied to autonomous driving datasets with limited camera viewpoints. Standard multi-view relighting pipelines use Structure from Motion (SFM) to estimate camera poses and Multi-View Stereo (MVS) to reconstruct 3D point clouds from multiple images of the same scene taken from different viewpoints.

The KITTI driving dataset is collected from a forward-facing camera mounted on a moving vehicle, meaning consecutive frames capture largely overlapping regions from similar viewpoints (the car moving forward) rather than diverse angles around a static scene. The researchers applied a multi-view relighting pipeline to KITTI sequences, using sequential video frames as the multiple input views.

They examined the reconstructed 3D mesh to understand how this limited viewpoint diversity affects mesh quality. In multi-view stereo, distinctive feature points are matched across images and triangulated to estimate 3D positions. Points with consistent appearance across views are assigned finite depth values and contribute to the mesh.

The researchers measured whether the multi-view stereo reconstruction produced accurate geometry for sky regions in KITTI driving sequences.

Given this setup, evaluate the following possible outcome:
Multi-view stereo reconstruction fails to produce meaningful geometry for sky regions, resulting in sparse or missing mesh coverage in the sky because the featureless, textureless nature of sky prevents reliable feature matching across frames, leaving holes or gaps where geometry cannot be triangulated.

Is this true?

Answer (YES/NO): NO